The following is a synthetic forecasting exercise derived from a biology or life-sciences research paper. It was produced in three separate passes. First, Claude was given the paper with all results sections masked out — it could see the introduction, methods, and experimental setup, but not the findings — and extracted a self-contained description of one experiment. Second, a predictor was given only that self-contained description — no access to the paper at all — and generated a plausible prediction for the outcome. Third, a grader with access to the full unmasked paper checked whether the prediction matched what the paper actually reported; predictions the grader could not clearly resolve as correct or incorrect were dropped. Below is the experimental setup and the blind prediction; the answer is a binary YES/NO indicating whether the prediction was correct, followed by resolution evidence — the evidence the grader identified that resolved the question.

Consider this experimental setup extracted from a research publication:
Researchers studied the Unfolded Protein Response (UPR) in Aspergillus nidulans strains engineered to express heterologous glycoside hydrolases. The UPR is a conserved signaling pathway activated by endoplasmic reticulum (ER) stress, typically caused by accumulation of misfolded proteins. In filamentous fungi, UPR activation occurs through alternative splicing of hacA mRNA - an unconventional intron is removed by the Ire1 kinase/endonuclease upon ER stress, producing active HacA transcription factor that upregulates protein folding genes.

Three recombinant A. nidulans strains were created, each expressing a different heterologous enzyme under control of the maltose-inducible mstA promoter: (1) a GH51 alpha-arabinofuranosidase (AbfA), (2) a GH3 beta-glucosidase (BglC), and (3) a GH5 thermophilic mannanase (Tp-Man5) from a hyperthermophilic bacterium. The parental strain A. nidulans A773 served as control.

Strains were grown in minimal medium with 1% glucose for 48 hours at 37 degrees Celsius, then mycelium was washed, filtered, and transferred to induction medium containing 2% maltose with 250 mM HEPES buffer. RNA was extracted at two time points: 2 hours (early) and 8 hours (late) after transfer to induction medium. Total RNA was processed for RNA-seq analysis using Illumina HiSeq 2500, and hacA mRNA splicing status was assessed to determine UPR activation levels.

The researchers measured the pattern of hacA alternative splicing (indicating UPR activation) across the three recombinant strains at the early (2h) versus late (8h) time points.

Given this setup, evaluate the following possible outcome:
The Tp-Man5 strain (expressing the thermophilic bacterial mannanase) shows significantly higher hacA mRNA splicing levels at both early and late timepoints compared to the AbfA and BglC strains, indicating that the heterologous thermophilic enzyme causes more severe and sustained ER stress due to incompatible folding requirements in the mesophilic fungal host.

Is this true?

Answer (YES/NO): NO